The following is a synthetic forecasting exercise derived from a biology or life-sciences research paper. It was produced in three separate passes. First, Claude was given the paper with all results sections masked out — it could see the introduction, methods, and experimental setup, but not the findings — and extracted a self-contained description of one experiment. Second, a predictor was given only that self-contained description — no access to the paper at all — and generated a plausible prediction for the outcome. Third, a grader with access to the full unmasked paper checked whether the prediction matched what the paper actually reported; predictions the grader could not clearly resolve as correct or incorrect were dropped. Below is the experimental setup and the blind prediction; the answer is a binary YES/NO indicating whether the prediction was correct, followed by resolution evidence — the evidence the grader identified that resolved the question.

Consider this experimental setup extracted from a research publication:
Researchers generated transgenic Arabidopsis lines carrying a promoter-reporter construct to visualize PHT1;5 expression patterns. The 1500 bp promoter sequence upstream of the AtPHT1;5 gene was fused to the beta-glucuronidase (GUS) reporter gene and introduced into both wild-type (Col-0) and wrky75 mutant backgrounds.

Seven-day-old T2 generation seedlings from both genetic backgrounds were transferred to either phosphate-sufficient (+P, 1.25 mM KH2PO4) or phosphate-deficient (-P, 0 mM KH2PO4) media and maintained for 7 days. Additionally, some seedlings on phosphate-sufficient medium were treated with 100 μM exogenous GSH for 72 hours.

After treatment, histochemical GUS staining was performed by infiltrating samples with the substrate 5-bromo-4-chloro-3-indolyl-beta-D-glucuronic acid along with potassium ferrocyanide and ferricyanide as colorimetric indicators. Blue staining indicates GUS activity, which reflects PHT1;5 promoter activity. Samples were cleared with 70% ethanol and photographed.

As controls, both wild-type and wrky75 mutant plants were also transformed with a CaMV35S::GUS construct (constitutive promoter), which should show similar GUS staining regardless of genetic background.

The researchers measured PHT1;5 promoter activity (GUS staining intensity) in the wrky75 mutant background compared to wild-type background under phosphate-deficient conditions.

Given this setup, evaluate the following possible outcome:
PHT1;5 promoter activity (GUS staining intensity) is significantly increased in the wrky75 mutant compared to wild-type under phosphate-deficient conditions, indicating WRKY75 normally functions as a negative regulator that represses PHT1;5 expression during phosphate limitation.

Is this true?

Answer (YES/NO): NO